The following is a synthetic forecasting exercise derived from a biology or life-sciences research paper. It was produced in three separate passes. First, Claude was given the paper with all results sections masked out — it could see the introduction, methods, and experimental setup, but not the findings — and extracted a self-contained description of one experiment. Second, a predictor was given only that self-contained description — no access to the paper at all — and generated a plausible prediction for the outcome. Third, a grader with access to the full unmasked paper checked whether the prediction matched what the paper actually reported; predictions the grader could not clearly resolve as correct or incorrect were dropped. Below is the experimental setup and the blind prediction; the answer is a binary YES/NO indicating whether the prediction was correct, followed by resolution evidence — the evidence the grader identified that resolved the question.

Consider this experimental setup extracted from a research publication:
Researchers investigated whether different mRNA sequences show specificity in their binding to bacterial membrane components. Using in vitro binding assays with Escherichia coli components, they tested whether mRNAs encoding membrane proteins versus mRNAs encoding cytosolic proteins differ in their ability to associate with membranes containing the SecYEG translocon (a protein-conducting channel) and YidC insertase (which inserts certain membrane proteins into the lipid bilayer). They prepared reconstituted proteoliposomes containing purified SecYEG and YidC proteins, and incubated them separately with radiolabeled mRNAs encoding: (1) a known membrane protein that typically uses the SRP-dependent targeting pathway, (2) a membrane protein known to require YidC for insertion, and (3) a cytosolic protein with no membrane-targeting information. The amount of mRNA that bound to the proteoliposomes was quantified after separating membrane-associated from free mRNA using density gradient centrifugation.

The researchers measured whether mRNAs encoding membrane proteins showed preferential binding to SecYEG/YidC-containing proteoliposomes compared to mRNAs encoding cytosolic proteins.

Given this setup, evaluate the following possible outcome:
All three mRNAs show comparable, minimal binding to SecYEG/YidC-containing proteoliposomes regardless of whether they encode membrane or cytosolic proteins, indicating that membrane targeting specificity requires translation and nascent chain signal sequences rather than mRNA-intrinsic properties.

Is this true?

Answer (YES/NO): NO